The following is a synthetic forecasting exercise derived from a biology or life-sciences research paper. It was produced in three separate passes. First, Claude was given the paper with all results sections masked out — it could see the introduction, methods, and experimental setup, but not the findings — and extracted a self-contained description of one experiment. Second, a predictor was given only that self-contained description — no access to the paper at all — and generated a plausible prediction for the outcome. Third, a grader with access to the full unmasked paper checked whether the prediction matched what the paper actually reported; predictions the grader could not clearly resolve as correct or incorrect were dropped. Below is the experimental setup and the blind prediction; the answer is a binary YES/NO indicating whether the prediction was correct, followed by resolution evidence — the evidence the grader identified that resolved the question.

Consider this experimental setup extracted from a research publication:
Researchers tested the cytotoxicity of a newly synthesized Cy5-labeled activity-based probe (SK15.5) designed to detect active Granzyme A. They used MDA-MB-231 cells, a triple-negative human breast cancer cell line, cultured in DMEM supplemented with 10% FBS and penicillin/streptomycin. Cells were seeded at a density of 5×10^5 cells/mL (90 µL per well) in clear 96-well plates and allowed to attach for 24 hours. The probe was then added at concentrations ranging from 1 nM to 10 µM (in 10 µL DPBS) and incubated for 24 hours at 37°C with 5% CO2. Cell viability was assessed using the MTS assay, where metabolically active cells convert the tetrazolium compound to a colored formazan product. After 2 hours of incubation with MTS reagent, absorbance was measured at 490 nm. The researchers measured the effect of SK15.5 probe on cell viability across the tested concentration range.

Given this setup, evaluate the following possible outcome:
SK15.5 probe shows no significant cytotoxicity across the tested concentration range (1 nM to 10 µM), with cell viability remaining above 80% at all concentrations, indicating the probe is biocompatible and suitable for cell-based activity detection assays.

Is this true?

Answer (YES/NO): NO